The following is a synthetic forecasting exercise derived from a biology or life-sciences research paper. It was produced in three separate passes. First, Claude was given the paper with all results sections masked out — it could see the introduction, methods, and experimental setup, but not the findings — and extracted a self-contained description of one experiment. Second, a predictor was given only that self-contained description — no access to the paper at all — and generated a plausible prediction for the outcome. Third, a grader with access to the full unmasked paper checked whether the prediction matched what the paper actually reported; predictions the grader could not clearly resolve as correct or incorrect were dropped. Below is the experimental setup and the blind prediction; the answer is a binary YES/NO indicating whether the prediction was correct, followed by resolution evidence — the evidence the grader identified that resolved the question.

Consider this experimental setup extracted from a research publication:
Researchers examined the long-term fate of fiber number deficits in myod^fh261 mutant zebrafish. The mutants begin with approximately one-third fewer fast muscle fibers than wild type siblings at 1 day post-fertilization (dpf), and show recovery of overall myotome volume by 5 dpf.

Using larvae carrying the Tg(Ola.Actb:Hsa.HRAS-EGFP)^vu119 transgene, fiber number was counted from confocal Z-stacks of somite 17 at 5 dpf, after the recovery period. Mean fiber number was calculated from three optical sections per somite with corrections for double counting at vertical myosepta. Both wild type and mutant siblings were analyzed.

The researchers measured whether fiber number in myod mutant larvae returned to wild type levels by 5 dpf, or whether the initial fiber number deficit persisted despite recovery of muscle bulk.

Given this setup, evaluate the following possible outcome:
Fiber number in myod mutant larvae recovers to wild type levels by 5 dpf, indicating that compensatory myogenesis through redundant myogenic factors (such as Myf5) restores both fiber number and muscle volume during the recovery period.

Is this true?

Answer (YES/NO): NO